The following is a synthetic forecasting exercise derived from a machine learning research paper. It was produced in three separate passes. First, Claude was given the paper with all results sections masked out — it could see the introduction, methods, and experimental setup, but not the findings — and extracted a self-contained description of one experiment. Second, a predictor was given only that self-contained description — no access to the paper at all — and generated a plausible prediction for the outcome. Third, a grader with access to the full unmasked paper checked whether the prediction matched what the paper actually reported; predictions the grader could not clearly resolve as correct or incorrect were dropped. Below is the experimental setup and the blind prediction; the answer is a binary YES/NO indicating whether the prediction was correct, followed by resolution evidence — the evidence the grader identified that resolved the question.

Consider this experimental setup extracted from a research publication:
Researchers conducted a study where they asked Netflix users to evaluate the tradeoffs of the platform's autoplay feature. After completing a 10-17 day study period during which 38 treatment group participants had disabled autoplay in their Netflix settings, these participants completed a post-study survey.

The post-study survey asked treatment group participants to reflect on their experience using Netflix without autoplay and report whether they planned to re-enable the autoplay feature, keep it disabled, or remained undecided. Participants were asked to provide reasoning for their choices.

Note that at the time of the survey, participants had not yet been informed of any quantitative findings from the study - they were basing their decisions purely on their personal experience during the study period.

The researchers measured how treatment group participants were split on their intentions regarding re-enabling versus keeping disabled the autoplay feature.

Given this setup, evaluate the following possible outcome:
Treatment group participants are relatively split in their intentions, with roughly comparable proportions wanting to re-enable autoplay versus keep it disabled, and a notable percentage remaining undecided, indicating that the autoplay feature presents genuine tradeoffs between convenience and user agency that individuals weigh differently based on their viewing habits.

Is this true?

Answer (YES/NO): NO